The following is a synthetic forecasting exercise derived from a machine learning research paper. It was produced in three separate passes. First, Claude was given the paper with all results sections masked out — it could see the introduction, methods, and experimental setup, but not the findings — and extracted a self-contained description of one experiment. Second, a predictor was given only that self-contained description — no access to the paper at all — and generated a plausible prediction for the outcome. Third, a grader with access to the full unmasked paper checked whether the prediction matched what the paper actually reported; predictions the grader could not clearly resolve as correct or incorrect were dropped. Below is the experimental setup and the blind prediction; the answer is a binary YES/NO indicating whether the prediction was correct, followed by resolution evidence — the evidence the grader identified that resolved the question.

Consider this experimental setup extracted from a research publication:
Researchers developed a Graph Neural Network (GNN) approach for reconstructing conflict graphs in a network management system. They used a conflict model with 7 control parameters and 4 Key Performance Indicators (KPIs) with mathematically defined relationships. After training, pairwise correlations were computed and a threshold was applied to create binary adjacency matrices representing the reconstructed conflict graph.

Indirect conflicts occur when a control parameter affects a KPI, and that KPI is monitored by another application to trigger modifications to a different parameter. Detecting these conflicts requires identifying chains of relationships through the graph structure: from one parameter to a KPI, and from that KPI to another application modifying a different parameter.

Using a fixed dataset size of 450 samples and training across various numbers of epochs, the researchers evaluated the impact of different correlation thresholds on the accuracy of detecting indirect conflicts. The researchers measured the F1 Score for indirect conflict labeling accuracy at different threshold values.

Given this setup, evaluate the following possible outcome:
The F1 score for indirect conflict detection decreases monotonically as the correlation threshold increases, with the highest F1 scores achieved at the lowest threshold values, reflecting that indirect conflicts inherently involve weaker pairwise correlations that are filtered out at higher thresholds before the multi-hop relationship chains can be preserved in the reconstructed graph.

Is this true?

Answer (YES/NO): NO